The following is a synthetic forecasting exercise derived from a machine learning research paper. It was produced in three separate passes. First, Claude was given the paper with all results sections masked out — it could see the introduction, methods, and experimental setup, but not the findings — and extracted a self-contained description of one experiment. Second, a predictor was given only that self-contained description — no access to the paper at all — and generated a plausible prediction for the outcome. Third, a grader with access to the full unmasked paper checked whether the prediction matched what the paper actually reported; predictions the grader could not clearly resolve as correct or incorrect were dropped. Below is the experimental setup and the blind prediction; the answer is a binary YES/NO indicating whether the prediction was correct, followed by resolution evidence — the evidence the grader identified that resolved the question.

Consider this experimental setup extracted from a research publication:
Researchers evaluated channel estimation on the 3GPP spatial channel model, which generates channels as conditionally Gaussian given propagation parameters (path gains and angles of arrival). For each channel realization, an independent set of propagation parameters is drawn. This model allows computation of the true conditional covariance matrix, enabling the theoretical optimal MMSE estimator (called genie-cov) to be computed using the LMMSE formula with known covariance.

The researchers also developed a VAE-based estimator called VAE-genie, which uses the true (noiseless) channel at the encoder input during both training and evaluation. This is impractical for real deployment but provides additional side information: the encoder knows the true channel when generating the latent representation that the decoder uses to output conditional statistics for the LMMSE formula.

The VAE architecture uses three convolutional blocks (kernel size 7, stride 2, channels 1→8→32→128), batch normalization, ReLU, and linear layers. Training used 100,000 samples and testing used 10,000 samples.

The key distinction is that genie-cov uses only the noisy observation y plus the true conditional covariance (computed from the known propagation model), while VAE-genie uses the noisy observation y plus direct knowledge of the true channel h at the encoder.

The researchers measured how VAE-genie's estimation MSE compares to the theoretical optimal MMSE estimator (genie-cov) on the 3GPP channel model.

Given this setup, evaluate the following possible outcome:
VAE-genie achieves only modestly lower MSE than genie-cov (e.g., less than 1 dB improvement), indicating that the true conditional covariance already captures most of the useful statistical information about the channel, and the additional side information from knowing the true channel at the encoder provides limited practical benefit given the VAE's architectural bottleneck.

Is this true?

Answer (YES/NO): NO